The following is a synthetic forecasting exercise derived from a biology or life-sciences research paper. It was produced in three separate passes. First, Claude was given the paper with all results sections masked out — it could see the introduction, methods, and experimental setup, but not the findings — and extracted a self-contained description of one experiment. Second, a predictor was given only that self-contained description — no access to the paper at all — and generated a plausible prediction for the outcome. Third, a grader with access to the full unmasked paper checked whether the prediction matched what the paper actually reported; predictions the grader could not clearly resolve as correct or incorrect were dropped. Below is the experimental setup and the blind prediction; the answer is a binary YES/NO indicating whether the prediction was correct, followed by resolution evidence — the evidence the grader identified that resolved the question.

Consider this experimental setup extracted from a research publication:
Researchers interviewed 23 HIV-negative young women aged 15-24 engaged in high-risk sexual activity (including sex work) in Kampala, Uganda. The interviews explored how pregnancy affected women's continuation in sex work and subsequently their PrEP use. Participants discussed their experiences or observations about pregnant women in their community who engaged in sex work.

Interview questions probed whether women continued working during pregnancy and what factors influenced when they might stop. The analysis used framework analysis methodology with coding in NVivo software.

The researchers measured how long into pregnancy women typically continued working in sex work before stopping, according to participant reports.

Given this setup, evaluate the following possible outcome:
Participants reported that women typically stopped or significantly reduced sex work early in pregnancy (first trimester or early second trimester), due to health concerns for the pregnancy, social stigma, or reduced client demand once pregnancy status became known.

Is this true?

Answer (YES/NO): YES